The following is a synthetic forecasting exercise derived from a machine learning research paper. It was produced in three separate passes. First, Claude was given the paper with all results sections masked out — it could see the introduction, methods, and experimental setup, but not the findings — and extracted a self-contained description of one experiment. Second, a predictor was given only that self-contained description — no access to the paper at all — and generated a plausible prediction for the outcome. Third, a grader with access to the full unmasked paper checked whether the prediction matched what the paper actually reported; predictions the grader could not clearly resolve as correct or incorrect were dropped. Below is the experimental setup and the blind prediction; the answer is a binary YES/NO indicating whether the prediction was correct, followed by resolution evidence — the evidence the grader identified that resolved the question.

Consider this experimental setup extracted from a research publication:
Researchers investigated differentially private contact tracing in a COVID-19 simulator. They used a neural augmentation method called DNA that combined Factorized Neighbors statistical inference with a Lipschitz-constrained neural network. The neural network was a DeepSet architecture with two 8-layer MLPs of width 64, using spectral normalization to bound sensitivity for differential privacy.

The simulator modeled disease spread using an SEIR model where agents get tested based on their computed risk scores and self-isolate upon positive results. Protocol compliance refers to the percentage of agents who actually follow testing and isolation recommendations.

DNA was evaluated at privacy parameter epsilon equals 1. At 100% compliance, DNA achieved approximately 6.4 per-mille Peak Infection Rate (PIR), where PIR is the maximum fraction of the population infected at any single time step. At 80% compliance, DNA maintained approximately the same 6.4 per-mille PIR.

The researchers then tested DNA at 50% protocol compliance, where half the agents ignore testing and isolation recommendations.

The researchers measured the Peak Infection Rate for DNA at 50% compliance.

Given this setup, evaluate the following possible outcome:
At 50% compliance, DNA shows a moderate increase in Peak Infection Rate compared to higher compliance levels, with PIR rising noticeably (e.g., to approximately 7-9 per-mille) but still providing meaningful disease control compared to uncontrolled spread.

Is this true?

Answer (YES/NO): NO